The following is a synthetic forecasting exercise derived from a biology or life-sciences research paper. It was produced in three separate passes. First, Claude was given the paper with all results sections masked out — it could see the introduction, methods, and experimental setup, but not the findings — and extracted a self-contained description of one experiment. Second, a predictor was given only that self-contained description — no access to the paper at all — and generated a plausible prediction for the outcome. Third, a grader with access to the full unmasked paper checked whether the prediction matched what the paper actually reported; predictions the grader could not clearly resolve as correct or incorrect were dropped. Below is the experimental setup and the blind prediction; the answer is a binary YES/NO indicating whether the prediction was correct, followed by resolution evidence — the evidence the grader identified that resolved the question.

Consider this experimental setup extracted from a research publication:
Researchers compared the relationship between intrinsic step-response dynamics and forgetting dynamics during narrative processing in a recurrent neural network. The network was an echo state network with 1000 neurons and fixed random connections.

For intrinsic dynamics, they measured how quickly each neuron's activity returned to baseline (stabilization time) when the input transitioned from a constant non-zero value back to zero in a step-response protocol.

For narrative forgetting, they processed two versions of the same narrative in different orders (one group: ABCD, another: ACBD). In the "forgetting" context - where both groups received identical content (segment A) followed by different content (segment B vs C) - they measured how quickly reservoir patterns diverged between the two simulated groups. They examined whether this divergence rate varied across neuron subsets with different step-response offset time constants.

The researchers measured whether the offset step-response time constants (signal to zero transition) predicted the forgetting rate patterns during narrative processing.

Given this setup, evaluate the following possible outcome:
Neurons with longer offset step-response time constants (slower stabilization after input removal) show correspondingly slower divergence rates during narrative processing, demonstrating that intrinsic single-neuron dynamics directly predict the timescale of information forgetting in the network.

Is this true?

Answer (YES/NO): NO